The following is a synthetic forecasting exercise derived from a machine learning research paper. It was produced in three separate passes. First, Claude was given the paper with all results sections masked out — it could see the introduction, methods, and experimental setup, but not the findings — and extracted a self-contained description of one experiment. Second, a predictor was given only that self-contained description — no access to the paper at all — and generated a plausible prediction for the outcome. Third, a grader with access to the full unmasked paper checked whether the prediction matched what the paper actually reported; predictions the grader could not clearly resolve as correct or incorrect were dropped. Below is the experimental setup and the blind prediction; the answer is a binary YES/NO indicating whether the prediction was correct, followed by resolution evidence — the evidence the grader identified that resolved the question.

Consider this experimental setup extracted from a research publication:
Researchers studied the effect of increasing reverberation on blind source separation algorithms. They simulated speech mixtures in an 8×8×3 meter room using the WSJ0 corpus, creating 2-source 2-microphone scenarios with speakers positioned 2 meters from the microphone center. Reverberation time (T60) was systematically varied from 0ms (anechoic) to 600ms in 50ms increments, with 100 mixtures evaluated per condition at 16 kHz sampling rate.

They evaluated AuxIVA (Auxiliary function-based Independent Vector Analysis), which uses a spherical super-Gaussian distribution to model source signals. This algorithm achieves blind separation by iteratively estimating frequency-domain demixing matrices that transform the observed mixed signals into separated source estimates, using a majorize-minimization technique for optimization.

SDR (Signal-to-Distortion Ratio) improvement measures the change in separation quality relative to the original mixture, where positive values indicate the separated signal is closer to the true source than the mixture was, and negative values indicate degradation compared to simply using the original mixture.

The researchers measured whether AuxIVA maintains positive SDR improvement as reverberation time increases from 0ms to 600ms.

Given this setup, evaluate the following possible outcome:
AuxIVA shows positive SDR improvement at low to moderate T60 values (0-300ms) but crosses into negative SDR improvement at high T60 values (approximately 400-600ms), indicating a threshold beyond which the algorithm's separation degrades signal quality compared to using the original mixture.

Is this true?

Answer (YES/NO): NO